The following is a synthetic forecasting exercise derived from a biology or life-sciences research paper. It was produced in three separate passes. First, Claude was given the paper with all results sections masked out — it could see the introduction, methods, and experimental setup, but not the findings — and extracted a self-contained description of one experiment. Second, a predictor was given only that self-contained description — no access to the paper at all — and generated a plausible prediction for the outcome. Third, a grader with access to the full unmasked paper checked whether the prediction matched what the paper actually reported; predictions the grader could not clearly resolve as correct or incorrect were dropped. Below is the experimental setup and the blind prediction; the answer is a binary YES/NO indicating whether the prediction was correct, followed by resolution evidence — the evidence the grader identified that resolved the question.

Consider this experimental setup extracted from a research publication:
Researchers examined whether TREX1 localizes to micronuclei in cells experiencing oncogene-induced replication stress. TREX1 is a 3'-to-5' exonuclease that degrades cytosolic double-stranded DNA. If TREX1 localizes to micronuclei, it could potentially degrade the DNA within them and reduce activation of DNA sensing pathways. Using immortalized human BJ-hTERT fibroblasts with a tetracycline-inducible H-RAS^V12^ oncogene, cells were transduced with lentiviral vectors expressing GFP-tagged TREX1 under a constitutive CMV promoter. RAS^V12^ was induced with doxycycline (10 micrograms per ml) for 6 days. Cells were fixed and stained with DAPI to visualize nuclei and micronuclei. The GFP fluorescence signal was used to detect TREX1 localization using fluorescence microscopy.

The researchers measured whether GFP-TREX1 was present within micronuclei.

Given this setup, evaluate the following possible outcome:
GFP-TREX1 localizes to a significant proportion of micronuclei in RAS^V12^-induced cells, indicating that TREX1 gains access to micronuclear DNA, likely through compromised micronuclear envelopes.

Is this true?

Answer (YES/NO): YES